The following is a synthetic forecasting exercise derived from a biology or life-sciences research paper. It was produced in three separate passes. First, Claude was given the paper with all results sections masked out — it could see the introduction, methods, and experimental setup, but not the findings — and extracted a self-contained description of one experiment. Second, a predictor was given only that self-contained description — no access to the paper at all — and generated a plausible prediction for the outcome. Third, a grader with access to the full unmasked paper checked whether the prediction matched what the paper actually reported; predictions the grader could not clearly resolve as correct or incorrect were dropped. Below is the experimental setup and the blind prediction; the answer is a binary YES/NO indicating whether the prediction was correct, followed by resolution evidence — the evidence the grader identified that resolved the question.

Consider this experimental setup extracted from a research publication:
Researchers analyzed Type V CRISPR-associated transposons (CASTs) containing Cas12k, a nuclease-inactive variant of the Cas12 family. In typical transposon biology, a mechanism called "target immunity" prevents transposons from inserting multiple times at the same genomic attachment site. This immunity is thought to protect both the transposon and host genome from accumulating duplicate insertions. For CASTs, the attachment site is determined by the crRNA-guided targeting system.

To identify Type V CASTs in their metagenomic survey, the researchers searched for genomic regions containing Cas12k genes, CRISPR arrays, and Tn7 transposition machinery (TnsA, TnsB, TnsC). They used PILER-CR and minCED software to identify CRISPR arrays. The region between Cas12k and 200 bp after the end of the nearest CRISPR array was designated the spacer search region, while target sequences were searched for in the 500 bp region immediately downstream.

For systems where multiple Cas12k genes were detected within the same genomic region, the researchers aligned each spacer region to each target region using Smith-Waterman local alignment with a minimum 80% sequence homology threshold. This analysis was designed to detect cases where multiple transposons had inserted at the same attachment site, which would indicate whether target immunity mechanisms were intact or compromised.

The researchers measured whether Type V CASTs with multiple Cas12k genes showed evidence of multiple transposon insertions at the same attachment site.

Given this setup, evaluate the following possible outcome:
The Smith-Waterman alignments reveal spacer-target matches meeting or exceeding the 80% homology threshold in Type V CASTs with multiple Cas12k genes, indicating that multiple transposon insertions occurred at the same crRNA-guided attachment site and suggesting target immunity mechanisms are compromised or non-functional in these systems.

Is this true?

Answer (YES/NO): YES